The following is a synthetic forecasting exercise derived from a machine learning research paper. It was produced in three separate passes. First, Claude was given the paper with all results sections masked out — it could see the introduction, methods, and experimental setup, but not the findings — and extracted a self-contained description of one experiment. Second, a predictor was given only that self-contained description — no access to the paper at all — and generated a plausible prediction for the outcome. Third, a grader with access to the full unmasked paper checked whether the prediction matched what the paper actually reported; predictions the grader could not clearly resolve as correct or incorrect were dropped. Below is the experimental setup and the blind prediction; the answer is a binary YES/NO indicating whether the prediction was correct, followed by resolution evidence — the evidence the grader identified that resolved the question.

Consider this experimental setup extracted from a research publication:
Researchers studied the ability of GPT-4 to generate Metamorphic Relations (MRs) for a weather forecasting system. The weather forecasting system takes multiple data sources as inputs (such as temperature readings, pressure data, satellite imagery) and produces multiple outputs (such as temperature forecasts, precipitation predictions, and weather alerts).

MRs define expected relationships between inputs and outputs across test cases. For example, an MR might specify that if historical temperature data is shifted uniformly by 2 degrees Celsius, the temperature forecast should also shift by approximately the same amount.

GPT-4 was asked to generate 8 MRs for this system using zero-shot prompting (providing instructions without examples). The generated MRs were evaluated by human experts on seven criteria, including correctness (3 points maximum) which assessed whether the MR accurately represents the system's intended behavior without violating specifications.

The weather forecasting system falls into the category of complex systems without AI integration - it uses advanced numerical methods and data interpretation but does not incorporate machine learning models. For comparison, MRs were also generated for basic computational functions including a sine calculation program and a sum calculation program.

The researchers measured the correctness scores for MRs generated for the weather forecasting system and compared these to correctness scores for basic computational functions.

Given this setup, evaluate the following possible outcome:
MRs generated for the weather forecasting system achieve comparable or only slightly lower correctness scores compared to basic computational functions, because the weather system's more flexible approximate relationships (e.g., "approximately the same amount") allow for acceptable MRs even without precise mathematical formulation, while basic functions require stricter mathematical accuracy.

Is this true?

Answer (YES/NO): NO